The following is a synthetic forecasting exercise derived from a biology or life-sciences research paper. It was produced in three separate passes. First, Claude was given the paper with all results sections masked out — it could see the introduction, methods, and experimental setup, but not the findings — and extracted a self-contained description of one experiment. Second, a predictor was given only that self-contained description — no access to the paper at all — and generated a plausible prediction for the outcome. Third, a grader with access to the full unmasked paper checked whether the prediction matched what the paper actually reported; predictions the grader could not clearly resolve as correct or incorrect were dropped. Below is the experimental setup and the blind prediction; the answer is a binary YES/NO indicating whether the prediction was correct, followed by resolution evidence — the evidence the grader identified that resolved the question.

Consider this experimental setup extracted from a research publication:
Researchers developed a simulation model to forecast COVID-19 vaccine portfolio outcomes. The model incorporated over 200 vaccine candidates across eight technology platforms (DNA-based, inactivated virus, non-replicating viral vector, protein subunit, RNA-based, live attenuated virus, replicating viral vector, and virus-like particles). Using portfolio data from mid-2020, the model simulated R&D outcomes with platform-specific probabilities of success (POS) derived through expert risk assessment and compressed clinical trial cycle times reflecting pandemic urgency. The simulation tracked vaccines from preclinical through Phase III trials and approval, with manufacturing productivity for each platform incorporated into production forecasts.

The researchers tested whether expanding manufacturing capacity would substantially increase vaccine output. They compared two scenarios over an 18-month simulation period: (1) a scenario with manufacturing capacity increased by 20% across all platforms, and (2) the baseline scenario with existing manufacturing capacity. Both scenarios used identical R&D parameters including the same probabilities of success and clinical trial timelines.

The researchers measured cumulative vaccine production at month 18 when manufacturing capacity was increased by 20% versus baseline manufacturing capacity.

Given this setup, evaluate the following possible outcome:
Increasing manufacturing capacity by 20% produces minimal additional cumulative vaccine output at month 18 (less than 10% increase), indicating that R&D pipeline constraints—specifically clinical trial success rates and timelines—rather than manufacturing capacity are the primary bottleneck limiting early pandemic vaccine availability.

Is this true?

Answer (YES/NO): NO